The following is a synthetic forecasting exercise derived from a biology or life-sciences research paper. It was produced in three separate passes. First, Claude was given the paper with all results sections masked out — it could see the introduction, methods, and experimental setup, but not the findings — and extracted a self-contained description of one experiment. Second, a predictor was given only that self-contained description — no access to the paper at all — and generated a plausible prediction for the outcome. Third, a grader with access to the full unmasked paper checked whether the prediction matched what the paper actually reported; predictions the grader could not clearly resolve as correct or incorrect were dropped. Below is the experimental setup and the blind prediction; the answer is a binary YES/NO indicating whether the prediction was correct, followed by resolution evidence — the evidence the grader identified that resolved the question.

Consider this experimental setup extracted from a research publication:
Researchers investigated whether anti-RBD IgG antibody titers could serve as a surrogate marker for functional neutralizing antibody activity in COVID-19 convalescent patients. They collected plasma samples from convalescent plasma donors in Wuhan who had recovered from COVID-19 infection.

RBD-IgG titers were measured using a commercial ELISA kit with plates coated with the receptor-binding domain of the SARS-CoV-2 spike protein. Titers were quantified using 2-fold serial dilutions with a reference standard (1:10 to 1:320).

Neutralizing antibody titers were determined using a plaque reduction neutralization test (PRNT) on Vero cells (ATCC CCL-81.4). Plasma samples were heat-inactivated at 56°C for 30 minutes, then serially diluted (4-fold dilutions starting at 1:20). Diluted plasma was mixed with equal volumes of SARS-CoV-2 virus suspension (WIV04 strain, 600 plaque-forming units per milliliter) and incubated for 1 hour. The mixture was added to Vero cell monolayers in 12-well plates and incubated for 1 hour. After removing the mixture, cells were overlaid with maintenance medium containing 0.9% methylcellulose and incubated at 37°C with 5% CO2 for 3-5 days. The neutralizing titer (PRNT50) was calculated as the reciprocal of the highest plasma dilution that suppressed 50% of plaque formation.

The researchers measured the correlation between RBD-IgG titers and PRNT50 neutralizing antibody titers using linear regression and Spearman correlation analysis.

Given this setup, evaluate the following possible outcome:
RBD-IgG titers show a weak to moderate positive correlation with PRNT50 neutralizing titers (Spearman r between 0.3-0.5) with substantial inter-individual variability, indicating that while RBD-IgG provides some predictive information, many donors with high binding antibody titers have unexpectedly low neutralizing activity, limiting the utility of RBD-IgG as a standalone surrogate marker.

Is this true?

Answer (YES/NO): NO